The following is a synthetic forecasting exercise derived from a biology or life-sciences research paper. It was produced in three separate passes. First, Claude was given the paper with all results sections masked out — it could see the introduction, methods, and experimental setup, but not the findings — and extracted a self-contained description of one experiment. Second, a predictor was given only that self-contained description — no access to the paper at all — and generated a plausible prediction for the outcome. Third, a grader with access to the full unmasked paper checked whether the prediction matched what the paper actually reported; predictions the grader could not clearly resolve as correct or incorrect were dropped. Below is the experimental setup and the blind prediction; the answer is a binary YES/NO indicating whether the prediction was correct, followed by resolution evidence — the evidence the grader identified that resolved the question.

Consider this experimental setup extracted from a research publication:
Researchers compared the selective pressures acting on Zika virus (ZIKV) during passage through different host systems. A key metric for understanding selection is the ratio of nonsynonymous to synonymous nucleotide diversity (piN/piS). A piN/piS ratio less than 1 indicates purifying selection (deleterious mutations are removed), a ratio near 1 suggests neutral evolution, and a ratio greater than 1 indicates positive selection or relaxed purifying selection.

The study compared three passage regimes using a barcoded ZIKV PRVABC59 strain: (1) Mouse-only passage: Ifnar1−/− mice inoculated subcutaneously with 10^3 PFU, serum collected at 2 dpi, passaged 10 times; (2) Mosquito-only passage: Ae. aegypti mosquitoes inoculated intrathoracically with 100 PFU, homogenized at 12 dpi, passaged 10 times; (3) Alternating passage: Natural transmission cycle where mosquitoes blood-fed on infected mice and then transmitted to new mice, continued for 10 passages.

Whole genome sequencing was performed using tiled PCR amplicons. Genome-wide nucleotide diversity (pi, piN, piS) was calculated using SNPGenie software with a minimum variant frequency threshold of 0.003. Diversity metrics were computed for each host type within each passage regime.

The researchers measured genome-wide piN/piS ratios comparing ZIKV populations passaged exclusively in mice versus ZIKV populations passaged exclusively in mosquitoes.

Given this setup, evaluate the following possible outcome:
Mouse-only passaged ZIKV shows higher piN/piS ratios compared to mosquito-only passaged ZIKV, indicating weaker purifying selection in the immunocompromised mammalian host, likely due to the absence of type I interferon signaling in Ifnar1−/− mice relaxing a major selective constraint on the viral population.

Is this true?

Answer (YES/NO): YES